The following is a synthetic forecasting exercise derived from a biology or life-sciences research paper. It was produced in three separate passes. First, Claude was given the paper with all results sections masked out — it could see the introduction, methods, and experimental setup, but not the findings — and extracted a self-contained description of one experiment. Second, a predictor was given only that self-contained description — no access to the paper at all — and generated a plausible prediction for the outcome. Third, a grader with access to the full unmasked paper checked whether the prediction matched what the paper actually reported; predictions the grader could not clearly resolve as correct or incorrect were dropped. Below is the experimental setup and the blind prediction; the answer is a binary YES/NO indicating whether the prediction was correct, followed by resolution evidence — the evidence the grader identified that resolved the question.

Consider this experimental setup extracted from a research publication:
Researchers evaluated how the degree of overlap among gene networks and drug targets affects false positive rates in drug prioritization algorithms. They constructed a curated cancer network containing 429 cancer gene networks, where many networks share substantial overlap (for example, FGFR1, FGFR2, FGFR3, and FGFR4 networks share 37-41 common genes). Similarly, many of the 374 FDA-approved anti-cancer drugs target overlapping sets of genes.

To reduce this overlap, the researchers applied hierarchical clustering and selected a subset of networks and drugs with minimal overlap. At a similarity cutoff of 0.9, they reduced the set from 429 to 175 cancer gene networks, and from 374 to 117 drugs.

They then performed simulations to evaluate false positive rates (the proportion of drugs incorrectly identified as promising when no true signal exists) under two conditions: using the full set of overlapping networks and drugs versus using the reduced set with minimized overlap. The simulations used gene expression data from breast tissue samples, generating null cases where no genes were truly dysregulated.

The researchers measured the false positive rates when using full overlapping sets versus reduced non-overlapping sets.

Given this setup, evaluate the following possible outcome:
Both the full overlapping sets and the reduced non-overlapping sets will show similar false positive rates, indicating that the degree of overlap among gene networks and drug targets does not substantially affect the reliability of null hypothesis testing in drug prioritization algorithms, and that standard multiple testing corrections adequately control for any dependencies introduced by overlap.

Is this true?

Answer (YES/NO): NO